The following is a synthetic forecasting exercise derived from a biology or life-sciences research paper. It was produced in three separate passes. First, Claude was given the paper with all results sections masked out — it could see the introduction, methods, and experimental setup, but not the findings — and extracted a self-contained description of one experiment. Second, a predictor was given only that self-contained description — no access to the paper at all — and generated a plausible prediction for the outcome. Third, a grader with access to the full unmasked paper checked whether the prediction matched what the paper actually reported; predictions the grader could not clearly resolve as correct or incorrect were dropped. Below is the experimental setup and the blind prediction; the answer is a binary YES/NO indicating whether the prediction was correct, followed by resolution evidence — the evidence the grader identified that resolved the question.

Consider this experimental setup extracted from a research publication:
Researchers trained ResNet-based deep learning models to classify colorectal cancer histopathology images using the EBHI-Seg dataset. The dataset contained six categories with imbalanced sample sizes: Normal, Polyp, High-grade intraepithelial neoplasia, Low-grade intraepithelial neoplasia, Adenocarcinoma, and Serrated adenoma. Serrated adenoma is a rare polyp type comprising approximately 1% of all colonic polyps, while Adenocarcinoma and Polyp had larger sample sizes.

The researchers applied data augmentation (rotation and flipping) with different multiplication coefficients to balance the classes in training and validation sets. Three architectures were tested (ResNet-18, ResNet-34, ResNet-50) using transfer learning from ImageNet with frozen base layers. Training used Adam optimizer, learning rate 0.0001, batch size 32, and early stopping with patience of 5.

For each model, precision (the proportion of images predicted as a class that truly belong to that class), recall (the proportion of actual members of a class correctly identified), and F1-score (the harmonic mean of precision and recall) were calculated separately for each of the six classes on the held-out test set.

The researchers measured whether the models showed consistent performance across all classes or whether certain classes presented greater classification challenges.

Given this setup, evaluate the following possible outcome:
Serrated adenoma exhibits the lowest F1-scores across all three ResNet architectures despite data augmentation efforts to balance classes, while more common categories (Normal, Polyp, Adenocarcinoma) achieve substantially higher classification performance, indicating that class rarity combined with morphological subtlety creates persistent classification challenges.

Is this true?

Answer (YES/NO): NO